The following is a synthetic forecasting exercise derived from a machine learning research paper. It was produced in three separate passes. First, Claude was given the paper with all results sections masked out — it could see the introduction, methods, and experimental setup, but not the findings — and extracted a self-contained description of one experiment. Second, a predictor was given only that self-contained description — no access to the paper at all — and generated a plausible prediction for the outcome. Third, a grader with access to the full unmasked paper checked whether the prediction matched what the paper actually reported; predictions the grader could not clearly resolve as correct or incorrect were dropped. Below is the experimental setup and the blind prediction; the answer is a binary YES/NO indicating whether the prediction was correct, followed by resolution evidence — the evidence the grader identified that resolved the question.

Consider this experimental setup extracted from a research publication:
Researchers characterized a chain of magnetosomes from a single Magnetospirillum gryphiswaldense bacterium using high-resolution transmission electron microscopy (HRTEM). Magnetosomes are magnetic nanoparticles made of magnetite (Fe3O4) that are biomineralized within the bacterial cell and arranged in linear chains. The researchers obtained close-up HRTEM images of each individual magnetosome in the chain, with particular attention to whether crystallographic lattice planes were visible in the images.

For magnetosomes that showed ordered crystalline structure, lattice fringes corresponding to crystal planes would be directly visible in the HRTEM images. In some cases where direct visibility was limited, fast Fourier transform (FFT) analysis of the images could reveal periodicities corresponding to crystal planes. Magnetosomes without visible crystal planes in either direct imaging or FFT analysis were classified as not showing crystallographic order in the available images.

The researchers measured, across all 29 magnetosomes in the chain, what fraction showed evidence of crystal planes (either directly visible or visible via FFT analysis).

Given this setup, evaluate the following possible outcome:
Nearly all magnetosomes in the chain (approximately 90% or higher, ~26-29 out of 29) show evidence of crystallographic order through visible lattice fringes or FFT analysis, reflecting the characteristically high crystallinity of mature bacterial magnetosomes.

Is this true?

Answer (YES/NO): NO